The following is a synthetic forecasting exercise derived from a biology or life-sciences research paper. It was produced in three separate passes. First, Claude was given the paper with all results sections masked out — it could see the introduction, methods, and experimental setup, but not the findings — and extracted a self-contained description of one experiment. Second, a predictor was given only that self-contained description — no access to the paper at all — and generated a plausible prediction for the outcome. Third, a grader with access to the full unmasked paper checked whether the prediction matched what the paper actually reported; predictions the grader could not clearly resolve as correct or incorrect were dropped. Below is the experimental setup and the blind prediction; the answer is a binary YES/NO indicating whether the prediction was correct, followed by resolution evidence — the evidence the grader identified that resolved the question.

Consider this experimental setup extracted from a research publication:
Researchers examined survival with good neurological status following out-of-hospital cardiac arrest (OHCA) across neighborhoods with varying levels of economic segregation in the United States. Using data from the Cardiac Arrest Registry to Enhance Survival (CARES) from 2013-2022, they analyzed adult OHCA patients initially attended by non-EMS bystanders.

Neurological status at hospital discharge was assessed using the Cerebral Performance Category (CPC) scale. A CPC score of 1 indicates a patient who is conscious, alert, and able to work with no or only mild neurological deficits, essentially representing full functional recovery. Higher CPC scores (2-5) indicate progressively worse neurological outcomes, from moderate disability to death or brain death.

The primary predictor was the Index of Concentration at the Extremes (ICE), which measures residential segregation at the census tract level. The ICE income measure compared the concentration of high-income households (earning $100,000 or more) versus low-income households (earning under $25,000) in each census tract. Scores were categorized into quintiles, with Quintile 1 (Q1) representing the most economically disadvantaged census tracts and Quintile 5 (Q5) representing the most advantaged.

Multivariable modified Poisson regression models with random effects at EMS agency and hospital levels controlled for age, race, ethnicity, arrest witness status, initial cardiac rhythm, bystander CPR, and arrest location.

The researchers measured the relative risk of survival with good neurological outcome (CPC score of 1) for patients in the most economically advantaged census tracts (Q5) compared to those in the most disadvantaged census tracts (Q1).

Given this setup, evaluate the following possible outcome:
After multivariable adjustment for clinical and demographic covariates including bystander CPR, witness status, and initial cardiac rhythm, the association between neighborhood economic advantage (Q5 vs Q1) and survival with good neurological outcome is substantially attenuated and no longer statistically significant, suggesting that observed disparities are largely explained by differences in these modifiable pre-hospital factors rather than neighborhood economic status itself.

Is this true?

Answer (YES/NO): NO